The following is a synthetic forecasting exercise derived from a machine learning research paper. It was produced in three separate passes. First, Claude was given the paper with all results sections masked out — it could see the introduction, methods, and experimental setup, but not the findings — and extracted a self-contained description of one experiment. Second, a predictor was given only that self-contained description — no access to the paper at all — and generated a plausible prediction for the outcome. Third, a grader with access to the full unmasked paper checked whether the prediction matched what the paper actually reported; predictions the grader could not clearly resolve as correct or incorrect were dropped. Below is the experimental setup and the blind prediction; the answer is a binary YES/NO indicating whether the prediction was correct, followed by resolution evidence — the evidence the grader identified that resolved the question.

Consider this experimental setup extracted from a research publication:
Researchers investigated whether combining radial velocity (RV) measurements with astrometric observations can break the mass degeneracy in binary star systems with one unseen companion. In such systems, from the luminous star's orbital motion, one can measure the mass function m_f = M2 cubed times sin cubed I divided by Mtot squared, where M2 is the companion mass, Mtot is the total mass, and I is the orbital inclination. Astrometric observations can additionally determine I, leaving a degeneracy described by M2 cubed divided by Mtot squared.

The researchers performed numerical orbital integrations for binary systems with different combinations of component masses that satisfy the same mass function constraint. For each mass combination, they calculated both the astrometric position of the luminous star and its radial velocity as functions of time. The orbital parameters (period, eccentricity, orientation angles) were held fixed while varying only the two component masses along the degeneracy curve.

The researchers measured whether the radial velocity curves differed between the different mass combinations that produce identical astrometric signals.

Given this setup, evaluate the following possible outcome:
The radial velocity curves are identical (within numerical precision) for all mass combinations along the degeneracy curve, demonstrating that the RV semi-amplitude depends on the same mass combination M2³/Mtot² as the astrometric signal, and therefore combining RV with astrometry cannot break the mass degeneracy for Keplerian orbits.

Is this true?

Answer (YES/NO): YES